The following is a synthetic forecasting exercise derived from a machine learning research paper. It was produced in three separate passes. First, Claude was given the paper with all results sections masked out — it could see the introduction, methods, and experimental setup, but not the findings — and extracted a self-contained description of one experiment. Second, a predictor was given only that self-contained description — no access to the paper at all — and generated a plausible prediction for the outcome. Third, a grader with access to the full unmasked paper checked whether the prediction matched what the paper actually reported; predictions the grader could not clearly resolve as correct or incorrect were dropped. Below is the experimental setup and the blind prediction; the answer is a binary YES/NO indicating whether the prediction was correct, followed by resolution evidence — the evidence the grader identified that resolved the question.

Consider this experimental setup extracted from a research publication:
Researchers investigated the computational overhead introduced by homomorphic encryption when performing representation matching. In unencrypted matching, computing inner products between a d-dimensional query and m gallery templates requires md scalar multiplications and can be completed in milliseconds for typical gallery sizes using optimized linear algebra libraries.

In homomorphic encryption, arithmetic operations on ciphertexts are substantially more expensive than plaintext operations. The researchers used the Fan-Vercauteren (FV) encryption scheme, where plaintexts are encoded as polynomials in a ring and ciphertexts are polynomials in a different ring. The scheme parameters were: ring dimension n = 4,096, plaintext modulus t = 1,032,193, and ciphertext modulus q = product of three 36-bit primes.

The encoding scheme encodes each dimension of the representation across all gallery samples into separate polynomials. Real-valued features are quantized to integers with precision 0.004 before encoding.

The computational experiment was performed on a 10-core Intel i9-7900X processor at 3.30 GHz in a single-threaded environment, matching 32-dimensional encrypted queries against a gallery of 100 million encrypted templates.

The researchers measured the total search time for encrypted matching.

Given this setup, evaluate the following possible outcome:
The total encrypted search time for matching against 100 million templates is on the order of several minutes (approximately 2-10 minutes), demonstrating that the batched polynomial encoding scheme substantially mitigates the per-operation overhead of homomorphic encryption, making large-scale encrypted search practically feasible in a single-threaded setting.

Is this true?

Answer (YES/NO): NO